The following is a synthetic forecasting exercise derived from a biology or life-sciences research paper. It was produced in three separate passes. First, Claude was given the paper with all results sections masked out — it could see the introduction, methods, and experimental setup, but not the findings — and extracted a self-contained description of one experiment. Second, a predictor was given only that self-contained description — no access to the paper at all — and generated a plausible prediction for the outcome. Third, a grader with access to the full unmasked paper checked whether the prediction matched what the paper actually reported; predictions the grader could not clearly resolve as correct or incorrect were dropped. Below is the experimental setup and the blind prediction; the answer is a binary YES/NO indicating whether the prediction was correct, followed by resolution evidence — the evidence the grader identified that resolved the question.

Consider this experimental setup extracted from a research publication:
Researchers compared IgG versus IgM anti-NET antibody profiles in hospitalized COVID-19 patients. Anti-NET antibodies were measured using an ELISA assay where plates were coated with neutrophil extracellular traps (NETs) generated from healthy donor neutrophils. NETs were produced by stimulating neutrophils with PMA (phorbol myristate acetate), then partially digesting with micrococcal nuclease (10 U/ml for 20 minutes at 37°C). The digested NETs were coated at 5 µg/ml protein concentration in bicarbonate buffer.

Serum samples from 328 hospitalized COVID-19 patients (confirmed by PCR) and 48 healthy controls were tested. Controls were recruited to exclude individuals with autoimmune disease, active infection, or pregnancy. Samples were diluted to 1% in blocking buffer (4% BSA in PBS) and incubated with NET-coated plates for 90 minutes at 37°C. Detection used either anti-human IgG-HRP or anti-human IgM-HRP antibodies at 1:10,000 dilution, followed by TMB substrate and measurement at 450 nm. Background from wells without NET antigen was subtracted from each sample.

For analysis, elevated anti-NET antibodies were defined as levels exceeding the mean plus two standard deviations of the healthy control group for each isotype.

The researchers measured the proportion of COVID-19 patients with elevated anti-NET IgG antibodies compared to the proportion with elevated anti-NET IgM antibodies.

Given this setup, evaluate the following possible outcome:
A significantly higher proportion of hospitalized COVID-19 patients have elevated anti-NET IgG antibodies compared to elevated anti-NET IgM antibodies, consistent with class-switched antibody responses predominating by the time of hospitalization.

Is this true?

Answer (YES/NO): NO